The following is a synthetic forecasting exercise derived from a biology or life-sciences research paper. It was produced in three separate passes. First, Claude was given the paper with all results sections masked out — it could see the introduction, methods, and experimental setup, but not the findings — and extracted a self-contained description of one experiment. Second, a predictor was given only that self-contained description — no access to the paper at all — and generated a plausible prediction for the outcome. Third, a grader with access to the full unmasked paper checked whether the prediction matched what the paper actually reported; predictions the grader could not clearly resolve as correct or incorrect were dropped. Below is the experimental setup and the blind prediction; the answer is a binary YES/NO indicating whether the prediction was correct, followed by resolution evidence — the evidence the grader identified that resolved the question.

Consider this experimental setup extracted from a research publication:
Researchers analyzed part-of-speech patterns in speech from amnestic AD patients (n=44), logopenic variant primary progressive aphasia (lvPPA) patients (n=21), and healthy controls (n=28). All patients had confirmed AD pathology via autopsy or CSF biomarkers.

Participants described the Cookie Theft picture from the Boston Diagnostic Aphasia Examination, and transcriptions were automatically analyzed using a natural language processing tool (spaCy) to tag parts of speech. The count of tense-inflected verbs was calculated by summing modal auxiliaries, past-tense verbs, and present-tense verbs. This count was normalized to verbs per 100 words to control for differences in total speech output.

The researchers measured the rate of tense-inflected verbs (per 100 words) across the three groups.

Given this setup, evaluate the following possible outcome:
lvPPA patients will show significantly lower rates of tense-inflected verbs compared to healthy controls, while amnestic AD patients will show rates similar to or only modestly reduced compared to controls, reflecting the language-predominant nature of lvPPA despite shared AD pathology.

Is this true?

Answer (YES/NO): YES